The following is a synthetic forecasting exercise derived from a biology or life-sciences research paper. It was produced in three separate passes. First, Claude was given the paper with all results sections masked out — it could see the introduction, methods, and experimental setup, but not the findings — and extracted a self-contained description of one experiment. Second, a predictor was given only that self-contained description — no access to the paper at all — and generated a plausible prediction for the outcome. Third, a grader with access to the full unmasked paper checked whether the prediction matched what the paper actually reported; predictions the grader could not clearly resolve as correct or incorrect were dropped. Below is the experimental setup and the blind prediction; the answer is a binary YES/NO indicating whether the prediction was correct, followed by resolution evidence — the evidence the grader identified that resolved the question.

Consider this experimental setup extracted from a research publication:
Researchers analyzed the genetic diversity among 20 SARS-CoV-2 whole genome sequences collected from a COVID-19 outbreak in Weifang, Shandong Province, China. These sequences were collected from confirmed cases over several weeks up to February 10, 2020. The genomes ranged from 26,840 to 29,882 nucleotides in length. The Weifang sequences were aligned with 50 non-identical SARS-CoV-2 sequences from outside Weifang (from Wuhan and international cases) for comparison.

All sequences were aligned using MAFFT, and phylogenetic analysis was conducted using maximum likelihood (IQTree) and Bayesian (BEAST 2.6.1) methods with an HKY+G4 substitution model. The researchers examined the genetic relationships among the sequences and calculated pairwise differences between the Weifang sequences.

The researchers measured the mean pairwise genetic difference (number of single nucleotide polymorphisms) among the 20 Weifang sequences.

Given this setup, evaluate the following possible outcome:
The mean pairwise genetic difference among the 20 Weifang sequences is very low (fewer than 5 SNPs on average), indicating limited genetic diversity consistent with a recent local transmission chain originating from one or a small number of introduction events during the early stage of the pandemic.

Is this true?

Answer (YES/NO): YES